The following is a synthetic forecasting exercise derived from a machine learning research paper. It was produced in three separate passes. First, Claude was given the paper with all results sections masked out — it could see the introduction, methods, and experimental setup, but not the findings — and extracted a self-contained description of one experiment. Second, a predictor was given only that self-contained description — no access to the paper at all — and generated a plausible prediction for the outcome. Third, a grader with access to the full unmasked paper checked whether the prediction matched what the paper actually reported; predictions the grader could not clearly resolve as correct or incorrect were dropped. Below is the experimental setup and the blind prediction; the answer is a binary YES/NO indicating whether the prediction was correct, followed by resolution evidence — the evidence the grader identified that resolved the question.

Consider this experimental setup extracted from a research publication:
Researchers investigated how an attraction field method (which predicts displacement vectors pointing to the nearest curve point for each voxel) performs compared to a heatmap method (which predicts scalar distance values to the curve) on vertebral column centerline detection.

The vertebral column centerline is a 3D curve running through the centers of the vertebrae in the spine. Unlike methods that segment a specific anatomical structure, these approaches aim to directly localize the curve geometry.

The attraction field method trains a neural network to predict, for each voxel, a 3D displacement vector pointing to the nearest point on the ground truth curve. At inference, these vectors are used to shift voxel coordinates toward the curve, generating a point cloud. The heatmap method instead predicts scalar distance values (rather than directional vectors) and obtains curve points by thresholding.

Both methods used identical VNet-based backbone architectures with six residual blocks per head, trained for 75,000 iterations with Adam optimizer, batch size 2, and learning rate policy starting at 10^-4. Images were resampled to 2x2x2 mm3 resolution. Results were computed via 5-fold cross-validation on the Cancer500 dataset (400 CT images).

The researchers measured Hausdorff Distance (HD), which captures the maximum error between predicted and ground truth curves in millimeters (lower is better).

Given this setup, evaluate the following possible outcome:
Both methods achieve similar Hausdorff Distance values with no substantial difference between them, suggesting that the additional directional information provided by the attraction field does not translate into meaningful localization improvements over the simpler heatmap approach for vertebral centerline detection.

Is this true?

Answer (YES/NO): NO